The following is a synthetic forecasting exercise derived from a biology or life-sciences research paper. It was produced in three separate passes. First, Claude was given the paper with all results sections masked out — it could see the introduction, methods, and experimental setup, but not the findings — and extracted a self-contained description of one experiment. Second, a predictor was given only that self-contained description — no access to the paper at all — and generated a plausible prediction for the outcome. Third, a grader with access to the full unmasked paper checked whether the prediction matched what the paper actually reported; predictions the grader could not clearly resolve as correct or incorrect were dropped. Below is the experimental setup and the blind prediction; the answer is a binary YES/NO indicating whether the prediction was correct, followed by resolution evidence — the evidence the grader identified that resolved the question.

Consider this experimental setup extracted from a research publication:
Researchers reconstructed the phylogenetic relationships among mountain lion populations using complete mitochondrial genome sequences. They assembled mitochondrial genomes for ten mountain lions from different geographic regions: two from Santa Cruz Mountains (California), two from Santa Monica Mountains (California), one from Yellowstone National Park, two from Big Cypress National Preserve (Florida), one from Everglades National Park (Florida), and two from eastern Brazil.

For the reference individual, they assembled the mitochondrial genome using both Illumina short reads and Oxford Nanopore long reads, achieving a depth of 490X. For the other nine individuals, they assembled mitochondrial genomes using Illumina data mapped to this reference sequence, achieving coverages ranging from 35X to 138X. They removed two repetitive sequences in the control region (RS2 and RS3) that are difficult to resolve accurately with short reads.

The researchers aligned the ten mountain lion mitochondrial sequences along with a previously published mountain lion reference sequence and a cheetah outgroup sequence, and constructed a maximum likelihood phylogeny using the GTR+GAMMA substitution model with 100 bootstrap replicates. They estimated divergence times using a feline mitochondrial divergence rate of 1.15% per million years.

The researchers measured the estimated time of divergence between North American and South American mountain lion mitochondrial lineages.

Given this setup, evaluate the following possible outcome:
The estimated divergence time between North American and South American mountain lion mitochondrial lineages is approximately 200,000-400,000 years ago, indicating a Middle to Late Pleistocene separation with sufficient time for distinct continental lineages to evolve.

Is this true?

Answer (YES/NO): YES